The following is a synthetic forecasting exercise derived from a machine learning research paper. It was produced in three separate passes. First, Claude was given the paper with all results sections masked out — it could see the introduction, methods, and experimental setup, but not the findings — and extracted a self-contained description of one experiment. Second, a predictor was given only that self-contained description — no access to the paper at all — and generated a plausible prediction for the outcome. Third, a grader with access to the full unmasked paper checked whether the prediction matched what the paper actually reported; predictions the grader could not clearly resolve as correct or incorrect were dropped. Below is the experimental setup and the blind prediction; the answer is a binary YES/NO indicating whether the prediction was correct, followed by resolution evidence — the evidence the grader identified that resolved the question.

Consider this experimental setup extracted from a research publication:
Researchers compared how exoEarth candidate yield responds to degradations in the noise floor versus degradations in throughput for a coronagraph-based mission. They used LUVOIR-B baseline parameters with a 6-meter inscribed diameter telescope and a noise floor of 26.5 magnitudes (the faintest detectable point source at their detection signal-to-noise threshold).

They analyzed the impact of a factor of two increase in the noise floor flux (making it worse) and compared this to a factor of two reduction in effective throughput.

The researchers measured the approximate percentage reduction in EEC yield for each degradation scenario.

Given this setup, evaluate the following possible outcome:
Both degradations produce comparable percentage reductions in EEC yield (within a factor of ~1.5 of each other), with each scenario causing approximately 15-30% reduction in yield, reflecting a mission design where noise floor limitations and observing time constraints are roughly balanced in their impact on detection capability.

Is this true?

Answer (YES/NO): YES